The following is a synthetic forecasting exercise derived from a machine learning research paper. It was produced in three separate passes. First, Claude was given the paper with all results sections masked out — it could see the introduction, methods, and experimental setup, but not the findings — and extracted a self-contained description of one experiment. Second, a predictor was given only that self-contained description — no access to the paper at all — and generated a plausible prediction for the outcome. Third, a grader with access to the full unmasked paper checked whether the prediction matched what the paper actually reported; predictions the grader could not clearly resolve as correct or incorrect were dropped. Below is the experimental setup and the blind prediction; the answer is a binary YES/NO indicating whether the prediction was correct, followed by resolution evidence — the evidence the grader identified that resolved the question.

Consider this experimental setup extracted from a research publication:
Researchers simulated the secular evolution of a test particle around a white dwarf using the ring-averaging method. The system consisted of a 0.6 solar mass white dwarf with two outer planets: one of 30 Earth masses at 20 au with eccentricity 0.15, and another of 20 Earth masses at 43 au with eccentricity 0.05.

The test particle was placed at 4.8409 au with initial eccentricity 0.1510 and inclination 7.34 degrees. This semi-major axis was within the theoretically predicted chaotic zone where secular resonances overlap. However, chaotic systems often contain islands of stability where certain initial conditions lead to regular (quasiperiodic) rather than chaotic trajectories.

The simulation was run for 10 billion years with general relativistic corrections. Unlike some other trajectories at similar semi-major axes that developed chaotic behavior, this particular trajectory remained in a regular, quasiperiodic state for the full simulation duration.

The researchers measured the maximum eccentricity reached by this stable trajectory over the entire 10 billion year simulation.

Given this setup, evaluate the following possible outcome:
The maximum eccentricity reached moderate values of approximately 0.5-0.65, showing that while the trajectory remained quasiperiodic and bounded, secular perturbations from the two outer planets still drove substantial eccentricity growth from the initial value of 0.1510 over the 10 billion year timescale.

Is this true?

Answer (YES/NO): NO